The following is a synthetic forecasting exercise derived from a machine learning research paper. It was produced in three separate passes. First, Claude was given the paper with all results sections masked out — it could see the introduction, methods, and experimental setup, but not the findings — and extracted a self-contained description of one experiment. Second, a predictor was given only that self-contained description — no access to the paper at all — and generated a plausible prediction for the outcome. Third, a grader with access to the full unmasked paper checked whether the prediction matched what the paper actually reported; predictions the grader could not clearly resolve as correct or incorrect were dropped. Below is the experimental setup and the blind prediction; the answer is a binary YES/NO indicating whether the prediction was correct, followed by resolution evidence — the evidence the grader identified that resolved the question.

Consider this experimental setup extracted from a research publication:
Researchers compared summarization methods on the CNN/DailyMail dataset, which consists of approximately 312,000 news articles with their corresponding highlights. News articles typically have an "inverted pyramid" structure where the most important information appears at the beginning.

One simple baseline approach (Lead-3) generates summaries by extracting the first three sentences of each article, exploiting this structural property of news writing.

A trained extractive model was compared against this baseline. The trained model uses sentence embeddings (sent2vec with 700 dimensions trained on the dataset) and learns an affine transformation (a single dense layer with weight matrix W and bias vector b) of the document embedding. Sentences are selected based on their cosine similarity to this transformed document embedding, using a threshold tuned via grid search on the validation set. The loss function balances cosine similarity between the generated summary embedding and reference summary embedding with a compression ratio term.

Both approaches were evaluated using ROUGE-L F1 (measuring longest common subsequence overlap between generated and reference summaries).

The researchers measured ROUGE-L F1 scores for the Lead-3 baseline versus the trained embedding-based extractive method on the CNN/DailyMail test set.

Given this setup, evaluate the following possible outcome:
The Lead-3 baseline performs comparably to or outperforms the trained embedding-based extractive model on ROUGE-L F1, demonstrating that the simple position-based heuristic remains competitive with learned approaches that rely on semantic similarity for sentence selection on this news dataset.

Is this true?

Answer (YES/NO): YES